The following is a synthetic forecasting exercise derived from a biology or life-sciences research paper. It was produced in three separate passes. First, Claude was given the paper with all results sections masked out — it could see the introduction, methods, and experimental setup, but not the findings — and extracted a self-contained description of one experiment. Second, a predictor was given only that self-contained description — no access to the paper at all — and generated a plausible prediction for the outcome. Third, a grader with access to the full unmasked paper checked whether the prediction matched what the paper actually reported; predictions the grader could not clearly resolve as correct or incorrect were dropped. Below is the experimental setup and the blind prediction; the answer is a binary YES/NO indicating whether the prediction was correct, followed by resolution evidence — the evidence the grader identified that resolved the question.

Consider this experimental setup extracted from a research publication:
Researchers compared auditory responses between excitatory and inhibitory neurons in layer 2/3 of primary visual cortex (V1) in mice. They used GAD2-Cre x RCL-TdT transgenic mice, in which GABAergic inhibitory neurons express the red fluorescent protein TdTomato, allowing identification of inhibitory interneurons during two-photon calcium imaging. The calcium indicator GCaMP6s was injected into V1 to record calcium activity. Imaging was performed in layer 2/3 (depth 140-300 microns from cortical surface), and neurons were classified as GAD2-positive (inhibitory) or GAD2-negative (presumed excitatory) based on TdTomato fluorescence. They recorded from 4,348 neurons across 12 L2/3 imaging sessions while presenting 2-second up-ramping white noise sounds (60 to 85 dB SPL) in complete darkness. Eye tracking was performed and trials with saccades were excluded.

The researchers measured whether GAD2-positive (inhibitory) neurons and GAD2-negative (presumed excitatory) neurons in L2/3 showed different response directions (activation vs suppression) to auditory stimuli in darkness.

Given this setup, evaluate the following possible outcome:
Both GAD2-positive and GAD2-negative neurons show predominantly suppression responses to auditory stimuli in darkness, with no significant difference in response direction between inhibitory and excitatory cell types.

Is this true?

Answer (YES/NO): YES